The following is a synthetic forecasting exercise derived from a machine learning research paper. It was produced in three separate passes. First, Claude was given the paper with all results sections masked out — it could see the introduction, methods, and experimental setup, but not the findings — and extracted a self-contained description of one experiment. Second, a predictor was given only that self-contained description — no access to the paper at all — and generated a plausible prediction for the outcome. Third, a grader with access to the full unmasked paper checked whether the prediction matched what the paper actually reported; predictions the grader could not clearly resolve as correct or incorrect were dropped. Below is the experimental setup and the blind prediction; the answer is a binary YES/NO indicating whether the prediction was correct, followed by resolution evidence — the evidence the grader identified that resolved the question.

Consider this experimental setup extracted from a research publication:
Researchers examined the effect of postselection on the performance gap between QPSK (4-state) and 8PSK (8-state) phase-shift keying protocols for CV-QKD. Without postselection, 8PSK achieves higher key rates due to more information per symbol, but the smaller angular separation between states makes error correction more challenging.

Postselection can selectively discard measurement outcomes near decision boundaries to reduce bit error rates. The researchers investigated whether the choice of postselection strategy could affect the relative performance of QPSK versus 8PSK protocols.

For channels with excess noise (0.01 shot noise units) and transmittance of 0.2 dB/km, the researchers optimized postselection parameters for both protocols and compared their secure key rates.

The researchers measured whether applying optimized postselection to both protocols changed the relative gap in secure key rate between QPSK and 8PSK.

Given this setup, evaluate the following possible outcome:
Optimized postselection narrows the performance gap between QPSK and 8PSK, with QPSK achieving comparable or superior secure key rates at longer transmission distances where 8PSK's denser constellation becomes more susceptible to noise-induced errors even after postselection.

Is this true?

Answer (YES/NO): YES